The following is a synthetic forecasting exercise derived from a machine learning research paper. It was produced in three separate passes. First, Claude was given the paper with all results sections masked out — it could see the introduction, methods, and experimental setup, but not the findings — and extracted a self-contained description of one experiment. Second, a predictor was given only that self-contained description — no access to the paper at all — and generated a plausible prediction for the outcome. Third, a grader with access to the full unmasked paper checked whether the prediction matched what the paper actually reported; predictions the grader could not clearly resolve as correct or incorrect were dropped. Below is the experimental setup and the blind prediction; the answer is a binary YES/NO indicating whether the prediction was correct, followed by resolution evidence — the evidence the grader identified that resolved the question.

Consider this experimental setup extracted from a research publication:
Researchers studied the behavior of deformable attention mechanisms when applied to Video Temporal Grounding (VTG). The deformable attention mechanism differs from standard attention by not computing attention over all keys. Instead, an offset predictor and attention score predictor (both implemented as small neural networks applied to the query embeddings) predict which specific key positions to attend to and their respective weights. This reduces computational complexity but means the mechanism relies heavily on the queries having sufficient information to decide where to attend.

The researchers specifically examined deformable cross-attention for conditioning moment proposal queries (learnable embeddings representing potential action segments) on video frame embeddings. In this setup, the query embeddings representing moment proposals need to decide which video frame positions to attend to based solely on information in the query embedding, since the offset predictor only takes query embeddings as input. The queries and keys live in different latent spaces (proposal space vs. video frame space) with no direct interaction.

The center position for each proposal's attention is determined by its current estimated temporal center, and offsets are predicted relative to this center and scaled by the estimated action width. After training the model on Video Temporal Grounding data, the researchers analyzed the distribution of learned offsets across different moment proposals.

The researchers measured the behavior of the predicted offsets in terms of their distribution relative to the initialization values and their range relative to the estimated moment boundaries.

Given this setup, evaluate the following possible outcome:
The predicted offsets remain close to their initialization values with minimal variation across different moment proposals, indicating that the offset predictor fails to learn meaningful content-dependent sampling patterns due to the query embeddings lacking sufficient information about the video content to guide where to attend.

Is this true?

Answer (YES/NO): YES